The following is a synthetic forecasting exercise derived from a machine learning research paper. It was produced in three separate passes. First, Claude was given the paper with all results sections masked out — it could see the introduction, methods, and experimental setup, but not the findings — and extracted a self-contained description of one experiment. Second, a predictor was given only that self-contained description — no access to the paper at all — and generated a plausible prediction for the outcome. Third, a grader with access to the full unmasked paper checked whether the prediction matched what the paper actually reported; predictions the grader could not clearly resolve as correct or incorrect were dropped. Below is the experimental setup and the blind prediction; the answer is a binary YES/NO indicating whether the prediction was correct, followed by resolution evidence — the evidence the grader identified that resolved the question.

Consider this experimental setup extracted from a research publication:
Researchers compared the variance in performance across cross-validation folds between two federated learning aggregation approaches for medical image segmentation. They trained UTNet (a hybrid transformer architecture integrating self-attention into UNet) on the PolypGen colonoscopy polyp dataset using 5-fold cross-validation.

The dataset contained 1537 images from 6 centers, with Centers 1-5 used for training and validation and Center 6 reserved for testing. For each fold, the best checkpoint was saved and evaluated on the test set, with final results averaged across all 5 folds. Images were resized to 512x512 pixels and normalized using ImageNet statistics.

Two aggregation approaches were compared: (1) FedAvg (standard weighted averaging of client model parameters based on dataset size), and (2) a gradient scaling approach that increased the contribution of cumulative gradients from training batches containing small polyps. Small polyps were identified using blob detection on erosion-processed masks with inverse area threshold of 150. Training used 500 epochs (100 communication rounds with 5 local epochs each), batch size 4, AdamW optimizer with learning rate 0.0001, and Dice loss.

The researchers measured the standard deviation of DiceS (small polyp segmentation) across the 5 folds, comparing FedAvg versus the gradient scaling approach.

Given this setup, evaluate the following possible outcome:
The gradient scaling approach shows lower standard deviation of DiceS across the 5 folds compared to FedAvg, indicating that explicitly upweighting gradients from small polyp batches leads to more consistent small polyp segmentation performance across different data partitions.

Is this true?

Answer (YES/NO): NO